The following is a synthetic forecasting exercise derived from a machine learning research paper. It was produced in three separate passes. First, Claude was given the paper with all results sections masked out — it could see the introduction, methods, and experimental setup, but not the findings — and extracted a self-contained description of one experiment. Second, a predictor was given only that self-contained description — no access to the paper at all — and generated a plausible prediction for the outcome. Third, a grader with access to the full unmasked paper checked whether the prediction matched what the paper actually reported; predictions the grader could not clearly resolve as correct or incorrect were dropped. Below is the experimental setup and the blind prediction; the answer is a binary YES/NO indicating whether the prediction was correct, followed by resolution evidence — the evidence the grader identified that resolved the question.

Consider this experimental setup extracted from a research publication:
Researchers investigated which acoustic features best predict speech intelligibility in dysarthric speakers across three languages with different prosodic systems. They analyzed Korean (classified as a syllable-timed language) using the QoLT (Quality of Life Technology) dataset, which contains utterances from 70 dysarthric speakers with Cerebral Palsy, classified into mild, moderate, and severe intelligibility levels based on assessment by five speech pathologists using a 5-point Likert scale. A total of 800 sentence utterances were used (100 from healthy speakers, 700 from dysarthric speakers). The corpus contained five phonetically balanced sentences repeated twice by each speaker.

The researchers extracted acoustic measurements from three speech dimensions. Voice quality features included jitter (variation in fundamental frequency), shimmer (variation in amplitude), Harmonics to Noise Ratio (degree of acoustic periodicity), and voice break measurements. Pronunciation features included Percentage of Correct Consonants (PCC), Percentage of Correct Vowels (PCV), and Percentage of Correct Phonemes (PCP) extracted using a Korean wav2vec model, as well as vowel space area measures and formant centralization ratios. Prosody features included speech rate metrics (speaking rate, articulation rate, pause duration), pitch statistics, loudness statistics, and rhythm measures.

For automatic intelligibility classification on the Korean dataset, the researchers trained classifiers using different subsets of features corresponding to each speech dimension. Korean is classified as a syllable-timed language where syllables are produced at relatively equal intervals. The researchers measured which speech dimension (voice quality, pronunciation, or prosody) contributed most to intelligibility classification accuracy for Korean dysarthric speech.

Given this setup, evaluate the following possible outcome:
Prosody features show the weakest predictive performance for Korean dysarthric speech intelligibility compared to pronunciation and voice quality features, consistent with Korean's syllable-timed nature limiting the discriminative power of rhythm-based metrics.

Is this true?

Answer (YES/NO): NO